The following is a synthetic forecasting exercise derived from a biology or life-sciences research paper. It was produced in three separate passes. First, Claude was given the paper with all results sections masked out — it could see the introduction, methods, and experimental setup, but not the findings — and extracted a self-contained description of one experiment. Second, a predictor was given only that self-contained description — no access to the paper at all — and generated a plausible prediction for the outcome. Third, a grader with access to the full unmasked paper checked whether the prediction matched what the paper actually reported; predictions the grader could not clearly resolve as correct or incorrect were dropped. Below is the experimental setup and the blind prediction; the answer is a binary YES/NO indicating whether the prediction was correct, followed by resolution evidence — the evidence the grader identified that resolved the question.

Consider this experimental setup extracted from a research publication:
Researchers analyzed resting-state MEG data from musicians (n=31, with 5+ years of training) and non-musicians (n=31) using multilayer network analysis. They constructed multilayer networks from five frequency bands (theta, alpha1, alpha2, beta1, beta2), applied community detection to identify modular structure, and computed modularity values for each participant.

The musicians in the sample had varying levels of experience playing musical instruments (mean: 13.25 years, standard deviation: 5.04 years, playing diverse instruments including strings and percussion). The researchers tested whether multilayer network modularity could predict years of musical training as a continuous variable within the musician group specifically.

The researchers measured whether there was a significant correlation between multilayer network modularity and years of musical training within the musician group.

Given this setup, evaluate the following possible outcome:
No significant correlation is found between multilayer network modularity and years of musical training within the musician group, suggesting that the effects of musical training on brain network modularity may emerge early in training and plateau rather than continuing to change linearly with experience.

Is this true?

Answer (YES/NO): NO